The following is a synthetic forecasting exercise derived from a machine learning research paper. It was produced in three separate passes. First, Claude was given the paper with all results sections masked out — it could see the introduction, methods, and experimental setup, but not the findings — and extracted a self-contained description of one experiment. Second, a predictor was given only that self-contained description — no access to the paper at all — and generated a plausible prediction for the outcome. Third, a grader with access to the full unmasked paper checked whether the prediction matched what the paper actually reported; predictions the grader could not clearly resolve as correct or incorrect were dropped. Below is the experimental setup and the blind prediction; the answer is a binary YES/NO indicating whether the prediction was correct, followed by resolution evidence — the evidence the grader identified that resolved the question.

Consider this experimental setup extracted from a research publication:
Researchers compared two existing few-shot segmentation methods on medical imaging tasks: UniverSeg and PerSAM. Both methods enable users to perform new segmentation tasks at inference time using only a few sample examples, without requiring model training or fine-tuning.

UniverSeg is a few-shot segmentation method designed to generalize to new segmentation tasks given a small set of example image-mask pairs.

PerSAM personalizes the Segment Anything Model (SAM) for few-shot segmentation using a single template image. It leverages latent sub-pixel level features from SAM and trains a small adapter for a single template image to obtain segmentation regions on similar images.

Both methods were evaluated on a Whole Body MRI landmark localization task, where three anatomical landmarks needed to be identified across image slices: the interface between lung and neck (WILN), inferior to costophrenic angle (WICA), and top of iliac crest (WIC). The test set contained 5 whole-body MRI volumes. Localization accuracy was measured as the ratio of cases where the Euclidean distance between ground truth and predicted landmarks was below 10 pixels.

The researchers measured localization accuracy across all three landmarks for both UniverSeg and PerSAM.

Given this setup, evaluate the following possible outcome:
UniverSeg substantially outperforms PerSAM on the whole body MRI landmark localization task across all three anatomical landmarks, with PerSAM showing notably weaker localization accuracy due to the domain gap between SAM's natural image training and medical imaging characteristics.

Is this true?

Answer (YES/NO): NO